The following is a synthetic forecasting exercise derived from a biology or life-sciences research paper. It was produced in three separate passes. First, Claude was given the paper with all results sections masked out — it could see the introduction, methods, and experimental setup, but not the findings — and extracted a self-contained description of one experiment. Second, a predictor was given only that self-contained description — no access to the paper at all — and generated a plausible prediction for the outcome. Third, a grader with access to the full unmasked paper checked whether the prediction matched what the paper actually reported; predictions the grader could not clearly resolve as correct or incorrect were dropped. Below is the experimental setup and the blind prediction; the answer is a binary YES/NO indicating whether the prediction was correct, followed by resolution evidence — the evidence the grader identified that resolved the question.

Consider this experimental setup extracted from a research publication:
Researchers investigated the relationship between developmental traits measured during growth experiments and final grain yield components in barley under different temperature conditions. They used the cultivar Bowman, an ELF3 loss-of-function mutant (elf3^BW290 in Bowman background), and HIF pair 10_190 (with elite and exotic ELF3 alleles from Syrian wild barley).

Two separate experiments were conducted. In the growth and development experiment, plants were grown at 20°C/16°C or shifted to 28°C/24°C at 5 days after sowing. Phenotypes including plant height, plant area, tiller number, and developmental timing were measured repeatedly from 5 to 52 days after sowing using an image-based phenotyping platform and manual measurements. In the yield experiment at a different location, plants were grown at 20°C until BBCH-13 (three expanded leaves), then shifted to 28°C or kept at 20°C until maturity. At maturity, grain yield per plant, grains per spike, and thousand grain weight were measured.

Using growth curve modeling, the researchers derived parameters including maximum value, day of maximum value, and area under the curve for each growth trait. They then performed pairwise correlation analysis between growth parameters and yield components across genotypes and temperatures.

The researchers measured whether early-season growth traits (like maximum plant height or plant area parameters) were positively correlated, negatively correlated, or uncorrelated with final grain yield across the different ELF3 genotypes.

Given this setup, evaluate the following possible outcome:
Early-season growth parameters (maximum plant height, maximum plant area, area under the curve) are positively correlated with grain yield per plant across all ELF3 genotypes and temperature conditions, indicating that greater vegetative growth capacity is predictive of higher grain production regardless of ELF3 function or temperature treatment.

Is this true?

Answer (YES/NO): NO